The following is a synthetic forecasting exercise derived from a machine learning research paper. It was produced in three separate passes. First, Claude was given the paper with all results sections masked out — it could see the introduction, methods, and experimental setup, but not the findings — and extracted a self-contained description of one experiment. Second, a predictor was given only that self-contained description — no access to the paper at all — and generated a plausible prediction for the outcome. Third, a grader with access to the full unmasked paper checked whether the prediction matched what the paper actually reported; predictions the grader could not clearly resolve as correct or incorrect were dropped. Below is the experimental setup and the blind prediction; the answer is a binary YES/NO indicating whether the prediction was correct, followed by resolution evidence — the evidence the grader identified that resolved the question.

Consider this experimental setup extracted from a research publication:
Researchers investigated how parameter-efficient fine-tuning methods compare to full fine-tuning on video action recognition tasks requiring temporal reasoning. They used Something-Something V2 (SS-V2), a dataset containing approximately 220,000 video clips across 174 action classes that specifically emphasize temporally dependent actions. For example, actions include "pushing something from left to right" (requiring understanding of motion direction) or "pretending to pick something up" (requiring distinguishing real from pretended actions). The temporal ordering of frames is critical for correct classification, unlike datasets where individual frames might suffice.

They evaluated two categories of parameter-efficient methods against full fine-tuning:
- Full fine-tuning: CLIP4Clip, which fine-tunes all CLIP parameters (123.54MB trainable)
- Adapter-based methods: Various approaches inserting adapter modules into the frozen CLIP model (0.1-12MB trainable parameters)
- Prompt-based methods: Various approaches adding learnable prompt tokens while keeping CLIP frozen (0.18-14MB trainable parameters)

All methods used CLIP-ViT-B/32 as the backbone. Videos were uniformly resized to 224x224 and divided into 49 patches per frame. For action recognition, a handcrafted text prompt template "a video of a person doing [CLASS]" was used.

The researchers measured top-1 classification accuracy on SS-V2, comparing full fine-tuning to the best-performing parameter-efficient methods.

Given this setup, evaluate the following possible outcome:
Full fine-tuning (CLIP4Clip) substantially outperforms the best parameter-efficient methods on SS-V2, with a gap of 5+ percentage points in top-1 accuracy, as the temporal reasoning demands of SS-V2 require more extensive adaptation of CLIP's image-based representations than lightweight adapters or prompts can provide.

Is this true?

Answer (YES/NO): NO